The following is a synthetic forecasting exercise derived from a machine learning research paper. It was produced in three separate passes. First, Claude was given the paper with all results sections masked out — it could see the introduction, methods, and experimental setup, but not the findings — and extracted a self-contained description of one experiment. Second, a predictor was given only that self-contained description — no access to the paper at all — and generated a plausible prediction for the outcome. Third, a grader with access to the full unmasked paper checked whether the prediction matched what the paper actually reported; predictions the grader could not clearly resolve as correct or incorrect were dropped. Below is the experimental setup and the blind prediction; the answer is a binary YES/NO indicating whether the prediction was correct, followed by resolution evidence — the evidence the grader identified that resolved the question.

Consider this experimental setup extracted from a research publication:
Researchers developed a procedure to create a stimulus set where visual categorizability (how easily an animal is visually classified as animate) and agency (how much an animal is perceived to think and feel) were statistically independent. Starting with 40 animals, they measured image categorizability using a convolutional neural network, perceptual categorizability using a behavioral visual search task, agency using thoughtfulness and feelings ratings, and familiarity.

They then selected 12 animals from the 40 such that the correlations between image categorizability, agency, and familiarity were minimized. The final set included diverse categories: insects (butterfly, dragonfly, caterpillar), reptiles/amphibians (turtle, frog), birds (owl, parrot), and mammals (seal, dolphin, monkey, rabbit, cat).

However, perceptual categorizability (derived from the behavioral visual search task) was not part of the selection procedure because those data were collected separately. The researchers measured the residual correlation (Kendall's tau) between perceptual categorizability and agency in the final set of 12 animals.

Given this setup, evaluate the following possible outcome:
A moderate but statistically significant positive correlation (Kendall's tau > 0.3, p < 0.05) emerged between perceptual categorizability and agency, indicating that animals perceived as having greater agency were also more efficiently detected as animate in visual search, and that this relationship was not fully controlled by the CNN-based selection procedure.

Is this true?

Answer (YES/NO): NO